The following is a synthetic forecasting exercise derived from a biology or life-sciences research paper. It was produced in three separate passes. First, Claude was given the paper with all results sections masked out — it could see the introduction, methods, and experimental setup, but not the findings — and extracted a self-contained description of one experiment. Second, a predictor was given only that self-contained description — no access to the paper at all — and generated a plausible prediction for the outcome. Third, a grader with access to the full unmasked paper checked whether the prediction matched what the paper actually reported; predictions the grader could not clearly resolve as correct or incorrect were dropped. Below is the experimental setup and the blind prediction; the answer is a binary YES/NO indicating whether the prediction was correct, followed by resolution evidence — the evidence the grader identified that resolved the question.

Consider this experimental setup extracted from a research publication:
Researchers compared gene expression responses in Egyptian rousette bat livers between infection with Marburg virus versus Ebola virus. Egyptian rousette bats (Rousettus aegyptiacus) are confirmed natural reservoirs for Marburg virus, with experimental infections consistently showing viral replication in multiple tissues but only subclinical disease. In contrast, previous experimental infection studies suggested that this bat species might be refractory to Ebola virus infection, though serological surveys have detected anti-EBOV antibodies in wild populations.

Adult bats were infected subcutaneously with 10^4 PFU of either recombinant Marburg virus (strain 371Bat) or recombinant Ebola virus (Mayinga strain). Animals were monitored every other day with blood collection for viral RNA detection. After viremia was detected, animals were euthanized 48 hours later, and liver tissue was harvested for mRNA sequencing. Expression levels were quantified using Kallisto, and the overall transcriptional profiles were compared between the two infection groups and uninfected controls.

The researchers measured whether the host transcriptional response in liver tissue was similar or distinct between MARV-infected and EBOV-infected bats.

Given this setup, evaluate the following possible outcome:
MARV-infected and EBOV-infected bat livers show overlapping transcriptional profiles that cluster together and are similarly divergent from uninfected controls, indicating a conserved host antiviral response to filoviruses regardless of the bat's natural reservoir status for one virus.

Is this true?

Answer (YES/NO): NO